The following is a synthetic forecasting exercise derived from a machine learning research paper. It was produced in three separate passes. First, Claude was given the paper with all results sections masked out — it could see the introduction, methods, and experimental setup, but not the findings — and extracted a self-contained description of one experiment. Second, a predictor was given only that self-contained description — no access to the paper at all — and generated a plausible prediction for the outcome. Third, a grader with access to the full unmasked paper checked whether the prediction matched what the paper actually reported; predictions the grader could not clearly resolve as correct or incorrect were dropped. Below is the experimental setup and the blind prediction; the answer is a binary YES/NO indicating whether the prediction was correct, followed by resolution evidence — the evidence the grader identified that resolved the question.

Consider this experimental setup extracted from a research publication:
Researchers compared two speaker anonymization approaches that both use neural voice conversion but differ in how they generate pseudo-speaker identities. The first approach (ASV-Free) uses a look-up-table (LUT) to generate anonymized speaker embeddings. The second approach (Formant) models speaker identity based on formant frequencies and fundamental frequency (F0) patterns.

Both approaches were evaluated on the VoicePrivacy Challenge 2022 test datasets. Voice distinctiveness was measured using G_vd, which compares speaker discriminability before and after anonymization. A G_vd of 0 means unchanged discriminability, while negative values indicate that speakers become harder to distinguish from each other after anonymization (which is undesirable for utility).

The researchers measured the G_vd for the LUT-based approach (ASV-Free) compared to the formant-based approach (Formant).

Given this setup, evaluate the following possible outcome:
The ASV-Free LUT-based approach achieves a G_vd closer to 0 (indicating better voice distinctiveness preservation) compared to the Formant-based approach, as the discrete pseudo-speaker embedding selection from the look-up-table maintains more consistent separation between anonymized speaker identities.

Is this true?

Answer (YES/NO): NO